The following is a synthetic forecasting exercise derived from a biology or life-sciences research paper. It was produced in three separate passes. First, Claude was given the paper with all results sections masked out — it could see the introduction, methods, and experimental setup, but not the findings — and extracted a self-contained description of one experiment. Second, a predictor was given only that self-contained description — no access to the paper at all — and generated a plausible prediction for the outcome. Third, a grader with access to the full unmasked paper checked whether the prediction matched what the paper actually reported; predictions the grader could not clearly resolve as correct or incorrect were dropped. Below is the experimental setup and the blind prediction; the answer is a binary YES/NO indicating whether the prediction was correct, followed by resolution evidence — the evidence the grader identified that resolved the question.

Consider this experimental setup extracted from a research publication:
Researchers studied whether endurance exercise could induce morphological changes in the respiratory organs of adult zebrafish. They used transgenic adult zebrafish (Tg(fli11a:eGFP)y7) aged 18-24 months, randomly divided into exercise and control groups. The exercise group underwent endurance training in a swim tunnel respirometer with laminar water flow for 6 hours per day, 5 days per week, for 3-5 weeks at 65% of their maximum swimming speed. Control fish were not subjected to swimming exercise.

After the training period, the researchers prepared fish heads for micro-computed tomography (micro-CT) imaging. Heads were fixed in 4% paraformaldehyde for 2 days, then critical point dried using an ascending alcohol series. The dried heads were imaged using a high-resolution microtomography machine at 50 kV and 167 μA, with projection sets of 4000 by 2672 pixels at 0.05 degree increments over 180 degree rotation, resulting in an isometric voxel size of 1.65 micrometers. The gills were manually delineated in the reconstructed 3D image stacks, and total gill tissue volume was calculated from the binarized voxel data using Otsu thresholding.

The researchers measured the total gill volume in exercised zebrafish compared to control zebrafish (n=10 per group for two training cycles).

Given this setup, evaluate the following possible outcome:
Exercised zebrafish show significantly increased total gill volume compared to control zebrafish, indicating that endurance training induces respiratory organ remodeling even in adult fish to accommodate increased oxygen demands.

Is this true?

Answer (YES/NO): YES